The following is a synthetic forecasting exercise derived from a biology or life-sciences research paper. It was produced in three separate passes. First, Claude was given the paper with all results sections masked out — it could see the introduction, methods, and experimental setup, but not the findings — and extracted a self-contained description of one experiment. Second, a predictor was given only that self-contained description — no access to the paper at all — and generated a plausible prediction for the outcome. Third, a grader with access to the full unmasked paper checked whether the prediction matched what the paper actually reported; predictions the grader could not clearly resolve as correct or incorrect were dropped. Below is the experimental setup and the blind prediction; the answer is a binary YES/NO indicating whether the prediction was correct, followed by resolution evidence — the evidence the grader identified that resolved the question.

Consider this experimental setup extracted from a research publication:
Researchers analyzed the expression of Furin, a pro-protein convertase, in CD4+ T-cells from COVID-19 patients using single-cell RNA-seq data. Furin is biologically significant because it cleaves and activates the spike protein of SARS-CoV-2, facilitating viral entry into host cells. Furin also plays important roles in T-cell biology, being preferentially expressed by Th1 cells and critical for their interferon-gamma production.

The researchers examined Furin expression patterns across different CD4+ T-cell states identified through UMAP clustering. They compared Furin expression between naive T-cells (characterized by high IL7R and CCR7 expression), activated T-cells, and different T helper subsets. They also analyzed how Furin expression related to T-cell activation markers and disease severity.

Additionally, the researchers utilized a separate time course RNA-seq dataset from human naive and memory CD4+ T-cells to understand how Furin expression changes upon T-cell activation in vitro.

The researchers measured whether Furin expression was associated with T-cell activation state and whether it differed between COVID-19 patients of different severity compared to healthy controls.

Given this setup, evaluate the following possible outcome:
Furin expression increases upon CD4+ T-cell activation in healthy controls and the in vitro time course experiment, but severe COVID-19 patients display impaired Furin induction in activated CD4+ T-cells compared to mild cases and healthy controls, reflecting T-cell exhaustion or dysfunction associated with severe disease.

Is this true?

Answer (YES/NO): NO